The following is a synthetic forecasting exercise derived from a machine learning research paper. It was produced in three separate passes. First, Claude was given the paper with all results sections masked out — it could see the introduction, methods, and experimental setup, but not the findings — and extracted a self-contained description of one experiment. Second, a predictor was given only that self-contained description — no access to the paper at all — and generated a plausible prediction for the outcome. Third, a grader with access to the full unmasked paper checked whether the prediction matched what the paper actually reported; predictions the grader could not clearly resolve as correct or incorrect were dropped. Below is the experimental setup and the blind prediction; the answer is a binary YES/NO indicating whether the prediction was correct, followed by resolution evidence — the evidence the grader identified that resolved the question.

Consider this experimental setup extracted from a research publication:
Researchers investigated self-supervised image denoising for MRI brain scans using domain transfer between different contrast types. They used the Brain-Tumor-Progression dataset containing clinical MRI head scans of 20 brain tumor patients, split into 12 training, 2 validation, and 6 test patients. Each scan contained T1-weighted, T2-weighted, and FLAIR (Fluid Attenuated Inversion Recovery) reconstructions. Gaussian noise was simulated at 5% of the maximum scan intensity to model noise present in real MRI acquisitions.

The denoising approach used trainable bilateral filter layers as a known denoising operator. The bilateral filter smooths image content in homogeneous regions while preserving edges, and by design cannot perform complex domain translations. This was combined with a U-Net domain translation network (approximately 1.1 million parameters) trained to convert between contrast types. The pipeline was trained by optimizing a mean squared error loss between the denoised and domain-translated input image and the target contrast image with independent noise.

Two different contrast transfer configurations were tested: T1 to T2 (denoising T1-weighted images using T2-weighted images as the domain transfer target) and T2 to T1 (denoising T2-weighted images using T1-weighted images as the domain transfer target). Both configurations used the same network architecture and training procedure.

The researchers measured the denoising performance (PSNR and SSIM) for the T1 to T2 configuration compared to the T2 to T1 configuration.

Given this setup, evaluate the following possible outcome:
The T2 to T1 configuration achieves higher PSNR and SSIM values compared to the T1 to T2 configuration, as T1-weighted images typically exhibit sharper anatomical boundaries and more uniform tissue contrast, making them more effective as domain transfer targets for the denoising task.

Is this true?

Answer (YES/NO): NO